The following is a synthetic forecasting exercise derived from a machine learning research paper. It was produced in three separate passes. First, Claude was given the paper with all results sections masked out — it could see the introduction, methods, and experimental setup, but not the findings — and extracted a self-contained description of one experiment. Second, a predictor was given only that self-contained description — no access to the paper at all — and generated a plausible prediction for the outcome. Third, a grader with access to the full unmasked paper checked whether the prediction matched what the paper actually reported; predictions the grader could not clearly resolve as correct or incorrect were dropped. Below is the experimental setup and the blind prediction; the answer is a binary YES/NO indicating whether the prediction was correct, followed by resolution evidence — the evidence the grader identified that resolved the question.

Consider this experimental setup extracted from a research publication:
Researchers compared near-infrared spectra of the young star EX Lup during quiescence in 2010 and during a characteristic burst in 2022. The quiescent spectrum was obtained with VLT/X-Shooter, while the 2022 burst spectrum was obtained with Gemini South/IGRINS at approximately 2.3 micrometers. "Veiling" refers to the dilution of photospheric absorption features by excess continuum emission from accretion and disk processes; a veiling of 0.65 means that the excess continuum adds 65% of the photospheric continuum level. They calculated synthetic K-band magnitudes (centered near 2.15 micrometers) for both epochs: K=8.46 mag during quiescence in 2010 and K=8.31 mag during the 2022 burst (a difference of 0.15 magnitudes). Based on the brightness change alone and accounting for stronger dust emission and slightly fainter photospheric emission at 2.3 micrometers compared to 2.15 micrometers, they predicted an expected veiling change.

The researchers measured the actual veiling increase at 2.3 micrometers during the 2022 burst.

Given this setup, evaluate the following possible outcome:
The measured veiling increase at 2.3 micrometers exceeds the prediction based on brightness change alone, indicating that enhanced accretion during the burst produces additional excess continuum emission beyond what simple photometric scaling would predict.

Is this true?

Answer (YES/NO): YES